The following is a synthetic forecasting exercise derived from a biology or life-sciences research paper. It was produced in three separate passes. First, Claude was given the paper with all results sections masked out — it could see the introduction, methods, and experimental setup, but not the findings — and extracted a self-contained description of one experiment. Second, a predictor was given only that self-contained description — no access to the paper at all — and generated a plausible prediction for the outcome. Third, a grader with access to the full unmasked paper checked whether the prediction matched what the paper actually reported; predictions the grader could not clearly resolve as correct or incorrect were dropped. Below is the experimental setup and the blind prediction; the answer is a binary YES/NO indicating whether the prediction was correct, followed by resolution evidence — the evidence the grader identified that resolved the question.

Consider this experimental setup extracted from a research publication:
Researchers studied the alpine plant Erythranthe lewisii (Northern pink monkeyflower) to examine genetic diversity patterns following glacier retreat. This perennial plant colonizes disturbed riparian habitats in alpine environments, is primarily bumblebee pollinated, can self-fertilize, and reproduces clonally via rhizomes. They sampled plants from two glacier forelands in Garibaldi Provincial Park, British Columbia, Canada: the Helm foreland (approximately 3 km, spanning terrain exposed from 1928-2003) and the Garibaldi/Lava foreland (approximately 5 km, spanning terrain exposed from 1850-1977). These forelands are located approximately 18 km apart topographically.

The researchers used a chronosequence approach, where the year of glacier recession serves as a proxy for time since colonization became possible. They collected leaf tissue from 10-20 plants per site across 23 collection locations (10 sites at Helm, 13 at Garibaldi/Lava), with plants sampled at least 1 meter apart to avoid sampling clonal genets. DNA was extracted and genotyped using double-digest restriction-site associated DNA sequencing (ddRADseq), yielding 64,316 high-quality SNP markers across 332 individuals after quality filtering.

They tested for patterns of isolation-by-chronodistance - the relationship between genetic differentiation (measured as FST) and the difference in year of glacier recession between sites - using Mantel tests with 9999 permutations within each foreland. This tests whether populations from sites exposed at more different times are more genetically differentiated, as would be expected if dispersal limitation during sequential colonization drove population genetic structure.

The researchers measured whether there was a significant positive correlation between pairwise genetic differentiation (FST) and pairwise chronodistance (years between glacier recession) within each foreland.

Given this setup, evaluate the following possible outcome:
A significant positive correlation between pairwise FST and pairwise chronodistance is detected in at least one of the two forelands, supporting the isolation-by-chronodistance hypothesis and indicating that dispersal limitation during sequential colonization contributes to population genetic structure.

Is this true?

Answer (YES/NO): YES